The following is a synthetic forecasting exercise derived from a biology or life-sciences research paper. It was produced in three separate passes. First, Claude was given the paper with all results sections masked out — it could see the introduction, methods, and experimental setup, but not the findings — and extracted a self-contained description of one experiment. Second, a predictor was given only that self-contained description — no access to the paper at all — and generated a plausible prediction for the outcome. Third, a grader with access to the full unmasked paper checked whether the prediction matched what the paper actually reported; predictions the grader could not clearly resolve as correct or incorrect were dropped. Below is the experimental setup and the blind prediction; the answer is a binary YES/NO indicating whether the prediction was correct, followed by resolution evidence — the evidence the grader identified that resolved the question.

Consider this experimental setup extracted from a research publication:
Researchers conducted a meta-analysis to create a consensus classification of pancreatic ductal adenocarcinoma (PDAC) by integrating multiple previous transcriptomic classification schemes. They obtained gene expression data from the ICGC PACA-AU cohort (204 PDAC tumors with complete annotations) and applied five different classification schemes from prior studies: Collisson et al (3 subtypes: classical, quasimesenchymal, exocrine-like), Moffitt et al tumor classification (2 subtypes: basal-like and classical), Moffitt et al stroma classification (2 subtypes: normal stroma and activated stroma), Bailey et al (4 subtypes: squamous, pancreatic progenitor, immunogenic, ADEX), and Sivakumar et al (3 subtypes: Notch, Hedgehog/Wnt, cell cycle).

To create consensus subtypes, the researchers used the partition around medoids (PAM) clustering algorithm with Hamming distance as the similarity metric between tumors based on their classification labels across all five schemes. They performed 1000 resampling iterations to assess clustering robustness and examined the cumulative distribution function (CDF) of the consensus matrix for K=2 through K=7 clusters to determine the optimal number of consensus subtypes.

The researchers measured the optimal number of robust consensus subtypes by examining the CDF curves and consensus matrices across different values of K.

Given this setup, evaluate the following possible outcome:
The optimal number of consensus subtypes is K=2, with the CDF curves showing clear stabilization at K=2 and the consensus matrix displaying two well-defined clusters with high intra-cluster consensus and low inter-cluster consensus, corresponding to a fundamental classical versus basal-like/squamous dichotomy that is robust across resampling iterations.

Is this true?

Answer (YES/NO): NO